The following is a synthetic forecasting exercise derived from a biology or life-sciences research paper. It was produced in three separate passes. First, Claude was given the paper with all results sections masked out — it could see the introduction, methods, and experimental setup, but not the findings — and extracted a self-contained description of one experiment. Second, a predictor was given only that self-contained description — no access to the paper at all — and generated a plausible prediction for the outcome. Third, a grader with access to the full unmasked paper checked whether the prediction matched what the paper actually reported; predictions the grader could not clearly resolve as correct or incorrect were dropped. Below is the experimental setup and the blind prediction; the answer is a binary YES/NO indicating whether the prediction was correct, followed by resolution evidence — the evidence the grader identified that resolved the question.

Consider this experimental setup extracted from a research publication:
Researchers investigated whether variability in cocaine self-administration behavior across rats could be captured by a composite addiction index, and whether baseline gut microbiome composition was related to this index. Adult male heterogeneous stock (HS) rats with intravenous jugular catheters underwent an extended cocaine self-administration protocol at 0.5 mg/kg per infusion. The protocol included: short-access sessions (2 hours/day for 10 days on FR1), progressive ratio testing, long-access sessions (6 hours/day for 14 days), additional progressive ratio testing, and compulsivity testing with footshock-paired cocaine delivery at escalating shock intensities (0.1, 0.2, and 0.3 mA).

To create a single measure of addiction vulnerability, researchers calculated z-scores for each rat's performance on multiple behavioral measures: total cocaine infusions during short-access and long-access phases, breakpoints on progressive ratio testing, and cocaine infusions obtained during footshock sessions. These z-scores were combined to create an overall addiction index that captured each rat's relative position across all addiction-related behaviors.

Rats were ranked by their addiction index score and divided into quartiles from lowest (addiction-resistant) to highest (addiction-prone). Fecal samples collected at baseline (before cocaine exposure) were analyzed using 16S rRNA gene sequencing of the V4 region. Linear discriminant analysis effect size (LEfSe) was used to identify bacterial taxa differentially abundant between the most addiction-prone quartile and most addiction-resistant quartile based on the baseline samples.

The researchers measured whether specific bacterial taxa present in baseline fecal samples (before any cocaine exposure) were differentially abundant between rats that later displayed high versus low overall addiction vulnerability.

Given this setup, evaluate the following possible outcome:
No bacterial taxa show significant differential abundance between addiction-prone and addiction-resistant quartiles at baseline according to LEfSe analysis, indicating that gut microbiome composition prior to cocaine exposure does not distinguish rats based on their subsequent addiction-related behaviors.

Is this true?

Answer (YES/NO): NO